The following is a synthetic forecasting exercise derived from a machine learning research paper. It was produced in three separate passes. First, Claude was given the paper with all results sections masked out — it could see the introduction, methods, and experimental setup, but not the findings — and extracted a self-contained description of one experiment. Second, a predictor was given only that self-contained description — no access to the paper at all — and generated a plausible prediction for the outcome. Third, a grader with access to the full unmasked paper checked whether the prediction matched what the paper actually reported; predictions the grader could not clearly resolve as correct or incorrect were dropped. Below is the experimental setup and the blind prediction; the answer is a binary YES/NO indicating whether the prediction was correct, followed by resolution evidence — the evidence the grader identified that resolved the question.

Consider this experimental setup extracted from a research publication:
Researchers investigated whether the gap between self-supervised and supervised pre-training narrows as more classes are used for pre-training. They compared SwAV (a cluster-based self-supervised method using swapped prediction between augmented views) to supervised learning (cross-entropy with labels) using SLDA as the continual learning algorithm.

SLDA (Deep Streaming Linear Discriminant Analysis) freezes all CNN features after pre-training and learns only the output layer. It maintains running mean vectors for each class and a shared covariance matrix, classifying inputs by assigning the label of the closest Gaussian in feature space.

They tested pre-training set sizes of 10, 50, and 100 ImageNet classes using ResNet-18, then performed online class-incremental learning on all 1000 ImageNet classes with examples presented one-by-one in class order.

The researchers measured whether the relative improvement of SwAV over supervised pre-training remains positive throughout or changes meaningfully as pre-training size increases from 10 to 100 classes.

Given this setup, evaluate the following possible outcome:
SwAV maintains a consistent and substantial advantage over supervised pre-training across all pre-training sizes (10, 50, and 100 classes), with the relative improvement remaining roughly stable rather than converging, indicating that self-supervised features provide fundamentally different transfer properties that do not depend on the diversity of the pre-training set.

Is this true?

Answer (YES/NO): NO